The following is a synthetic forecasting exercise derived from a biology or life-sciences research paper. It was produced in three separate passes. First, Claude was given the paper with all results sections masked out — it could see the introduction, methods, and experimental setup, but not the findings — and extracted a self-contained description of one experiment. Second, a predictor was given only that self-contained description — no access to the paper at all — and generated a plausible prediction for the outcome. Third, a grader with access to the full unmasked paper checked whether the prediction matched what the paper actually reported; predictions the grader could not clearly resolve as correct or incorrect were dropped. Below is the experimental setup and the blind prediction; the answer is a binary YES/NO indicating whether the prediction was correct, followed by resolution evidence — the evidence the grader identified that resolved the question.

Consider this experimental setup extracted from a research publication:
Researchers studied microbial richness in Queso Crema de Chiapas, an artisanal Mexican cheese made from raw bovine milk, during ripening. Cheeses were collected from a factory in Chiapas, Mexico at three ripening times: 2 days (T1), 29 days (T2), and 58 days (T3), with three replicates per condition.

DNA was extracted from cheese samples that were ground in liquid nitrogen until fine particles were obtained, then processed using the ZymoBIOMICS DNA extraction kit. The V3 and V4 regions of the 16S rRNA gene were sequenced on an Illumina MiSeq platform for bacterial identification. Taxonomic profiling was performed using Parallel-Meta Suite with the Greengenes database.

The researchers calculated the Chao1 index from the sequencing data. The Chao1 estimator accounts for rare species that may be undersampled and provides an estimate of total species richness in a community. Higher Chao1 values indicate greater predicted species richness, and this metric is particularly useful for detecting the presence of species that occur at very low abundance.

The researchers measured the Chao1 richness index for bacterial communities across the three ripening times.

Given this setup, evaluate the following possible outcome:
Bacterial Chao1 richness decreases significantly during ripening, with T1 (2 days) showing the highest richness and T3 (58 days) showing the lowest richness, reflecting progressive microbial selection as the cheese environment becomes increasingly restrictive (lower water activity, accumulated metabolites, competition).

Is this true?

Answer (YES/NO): NO